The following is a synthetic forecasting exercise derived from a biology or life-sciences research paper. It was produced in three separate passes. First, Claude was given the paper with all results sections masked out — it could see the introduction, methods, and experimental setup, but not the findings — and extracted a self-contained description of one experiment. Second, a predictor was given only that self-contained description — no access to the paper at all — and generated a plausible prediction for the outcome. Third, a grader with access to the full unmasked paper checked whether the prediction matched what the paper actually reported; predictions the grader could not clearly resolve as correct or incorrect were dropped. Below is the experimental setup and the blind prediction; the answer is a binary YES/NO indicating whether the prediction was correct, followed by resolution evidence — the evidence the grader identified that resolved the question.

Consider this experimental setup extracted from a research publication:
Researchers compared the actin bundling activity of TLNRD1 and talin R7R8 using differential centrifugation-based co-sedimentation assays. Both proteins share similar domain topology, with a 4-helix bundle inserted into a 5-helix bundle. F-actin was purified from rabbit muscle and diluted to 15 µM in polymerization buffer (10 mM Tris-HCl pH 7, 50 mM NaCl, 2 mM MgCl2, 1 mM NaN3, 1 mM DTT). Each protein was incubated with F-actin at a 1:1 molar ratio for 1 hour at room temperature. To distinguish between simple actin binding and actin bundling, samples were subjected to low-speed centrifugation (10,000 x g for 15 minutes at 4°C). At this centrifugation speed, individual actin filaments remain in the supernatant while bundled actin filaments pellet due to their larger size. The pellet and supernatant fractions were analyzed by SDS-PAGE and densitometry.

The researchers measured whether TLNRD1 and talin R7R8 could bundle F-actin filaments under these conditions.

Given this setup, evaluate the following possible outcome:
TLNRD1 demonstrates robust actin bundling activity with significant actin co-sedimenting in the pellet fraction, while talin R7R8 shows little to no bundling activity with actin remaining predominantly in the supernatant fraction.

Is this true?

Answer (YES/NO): YES